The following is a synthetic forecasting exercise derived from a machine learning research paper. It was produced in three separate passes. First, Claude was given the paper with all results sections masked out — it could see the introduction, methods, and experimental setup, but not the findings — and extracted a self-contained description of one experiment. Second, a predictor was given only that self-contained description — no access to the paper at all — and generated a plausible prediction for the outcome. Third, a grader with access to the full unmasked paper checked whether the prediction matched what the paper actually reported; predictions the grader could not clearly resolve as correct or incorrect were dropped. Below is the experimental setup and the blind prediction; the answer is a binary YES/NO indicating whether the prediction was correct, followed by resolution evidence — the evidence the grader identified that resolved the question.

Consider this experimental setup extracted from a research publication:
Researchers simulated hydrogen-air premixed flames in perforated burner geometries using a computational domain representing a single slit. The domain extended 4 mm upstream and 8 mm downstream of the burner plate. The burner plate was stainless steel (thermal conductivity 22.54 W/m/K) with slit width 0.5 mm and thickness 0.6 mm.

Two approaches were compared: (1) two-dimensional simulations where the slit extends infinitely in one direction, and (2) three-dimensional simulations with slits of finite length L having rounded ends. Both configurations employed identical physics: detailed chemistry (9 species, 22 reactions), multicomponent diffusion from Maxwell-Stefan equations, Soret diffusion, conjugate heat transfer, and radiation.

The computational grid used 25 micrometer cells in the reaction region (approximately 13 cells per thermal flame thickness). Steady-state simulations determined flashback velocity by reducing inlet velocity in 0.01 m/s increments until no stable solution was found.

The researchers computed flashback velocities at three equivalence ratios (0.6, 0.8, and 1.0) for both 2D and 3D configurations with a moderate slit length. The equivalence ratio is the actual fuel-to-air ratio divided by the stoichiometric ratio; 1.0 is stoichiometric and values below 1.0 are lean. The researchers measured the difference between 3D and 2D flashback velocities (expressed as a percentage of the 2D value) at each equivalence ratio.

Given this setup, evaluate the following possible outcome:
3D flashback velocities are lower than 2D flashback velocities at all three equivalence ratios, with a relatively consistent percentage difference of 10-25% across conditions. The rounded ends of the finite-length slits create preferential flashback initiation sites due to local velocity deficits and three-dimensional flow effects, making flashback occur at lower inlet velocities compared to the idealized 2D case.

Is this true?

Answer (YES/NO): NO